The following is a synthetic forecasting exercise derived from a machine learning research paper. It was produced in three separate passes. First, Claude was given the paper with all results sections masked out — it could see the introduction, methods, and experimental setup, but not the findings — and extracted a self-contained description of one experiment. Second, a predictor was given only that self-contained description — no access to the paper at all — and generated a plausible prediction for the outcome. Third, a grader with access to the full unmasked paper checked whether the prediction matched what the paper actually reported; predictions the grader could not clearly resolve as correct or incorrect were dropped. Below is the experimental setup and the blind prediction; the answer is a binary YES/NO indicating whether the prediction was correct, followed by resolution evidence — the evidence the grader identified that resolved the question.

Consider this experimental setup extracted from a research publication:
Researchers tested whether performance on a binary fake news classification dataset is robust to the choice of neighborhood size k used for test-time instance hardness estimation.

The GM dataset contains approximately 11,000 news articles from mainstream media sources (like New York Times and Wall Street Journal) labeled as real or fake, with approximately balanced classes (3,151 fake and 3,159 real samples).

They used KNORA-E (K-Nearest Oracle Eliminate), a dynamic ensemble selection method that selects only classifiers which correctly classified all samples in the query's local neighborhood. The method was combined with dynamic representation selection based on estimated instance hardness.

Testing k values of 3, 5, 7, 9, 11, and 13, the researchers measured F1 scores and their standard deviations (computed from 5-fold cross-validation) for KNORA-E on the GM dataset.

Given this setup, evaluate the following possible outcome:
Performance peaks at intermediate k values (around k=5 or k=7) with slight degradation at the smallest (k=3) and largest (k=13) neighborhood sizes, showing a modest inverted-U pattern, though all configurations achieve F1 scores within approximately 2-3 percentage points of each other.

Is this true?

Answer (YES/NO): NO